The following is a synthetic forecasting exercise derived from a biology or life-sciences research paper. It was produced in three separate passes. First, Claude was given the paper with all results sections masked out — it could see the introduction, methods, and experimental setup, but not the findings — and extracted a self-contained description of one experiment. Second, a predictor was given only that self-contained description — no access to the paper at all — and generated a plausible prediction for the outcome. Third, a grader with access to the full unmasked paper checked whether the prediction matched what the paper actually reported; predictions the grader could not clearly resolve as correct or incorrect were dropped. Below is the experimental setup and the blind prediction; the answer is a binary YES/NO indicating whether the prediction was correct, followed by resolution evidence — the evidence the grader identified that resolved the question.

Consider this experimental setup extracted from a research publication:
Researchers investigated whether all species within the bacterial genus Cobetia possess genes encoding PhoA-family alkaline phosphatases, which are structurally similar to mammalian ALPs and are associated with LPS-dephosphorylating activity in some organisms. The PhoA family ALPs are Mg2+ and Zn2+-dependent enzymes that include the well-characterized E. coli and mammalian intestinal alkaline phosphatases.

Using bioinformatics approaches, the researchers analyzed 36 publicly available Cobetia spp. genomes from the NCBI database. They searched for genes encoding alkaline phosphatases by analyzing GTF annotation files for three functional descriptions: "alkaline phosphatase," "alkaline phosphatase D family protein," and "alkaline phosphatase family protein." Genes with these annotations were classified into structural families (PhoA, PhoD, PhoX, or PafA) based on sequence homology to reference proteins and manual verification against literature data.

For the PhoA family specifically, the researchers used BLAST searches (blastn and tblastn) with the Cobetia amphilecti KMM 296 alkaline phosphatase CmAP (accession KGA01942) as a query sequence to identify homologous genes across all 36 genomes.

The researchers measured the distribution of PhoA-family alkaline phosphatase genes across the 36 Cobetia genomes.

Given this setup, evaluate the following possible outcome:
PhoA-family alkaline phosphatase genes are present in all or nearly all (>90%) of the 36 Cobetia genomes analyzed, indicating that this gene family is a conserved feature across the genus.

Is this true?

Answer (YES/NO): NO